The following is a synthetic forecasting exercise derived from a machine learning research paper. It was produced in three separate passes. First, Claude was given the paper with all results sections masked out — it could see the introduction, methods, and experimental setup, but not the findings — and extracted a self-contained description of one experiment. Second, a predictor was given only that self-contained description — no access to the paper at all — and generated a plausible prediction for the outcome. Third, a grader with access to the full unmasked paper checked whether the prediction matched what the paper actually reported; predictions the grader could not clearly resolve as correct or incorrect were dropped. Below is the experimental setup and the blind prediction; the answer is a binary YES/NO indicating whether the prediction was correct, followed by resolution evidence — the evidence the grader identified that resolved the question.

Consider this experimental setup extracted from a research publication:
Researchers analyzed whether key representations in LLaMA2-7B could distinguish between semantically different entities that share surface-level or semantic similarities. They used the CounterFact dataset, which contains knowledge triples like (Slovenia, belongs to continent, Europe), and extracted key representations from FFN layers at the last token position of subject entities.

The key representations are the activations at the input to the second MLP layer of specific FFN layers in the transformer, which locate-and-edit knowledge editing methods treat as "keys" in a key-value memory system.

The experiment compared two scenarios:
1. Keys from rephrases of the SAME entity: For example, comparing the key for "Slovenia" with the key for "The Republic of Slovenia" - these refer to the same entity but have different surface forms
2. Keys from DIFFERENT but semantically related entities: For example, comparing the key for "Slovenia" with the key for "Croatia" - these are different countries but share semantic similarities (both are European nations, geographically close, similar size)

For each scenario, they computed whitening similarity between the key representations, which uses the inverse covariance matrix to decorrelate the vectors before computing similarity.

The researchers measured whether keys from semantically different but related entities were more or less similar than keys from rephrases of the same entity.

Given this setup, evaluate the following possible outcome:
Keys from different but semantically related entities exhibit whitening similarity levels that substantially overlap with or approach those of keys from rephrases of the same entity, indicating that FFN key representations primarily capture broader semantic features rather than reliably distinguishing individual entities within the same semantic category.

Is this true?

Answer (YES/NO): NO